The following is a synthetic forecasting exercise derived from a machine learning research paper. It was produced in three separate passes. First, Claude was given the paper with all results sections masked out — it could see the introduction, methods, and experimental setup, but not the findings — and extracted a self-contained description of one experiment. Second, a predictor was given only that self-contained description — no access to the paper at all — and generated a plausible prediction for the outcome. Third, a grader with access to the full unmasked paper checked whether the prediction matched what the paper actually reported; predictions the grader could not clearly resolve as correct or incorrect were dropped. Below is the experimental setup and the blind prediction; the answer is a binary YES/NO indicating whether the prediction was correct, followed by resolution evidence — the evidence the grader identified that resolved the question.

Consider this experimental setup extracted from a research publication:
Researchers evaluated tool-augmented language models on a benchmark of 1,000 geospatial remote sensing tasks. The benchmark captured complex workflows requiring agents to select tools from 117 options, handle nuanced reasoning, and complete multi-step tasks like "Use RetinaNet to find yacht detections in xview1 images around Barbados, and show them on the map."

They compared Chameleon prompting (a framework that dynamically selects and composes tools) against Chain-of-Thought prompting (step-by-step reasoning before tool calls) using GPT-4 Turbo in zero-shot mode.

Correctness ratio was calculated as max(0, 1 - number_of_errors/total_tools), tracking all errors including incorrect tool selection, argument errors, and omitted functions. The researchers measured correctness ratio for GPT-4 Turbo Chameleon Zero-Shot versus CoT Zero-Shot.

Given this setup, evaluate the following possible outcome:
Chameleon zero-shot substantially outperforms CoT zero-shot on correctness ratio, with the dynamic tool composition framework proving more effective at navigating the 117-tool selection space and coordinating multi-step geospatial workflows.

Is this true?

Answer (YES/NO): NO